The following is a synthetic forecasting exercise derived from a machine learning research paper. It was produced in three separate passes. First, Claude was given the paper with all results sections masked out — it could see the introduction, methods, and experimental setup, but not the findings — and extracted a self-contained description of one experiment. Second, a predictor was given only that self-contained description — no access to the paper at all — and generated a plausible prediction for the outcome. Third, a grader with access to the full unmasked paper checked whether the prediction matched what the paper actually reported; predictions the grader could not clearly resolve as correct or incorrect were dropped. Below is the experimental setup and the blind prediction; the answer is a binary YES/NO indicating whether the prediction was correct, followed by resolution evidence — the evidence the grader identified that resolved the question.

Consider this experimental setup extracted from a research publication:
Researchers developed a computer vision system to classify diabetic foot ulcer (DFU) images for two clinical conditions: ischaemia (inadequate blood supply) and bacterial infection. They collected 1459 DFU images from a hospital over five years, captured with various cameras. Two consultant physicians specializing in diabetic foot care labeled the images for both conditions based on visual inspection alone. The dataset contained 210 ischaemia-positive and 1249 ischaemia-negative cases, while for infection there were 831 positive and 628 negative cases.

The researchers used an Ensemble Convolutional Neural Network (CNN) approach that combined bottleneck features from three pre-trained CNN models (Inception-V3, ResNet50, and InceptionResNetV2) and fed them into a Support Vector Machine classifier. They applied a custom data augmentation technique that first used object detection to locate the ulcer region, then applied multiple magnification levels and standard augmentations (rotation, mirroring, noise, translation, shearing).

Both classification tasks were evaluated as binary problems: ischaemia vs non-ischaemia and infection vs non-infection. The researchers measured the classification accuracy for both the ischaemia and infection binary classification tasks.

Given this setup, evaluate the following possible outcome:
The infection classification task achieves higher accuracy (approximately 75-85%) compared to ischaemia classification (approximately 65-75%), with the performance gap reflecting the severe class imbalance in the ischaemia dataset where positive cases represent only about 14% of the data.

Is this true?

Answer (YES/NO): NO